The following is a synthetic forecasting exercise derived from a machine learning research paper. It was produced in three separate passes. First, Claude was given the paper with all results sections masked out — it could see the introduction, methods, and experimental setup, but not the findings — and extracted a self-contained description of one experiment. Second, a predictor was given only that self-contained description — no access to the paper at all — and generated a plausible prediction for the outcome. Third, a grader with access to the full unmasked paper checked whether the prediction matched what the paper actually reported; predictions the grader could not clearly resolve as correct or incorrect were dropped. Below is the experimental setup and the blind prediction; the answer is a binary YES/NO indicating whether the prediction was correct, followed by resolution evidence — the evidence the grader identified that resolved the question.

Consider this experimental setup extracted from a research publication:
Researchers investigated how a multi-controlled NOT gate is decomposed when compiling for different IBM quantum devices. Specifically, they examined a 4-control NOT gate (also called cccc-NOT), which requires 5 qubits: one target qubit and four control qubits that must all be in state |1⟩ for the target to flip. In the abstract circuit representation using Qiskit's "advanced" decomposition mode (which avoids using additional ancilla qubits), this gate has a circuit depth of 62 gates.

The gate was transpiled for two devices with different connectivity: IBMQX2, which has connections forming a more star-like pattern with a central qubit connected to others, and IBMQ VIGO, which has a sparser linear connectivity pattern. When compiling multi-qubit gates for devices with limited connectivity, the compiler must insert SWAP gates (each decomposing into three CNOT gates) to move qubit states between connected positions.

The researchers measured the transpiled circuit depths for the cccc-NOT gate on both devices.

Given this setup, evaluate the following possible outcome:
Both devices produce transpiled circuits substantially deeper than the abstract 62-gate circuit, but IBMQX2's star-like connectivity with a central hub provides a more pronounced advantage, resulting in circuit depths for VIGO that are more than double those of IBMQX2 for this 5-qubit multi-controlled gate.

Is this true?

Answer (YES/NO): NO